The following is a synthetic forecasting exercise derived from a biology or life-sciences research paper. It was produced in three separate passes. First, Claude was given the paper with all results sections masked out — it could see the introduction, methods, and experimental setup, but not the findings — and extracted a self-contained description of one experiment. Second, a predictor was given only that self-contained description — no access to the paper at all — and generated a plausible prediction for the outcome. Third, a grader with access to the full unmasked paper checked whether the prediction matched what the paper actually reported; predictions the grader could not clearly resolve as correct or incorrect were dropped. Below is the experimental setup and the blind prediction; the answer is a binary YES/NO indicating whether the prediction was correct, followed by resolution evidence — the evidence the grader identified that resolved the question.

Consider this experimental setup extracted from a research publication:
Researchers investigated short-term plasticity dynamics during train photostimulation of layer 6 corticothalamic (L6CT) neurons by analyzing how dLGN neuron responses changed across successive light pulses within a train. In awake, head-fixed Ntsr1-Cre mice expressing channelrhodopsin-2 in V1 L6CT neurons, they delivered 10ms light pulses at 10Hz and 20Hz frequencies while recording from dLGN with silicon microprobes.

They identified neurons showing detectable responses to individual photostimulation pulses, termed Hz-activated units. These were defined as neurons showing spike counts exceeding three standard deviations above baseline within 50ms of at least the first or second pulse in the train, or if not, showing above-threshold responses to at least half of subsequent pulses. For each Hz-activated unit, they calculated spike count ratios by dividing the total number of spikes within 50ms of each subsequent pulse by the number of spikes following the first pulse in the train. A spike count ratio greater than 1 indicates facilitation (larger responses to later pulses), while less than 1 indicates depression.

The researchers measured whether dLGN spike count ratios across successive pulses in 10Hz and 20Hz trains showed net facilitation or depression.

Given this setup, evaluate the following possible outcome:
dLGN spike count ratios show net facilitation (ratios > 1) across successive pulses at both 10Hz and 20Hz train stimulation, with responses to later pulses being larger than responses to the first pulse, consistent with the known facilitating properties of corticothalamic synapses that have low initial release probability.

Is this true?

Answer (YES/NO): NO